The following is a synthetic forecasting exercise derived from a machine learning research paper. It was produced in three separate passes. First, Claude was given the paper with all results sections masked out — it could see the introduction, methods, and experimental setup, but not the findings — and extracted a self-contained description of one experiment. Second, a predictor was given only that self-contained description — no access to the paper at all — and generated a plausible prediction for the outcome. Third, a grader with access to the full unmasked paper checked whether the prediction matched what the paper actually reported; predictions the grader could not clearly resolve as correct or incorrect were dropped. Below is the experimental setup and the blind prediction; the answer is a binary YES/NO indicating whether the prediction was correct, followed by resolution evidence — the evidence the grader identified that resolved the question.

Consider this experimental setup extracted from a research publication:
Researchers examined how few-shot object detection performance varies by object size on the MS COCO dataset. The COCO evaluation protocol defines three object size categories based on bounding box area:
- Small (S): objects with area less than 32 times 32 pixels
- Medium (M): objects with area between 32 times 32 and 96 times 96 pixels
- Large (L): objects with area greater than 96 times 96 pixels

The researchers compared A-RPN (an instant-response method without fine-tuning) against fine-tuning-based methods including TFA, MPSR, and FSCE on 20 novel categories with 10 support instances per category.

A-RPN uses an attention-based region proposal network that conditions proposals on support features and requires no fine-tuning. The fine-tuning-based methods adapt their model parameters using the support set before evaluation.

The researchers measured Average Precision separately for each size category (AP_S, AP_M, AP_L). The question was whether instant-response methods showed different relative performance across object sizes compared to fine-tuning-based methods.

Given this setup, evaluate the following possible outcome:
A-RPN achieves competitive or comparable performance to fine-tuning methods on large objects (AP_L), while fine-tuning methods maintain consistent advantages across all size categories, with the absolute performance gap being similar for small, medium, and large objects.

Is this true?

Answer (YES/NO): NO